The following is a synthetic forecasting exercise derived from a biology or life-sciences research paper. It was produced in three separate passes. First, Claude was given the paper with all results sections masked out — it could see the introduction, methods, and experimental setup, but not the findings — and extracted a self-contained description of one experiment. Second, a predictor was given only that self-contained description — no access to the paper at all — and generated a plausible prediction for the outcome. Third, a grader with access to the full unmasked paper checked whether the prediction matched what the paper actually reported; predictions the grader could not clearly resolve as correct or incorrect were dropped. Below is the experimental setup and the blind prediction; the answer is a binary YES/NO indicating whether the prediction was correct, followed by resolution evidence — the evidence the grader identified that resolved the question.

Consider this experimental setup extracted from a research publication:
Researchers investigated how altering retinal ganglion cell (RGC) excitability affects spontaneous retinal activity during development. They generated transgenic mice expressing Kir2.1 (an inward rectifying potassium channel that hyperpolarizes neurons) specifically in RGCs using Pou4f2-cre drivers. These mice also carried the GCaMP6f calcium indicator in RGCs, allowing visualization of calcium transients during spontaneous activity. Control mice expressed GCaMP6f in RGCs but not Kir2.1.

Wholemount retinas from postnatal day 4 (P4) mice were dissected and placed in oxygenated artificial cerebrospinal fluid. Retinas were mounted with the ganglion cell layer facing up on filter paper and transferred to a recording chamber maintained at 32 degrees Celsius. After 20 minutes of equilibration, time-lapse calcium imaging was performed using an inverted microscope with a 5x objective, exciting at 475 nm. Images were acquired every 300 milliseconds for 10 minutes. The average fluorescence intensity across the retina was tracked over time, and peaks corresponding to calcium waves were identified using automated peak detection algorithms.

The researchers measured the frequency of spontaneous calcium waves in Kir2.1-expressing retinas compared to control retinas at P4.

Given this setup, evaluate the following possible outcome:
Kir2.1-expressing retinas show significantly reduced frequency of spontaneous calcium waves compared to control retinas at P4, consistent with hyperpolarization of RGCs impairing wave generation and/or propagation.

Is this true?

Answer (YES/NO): YES